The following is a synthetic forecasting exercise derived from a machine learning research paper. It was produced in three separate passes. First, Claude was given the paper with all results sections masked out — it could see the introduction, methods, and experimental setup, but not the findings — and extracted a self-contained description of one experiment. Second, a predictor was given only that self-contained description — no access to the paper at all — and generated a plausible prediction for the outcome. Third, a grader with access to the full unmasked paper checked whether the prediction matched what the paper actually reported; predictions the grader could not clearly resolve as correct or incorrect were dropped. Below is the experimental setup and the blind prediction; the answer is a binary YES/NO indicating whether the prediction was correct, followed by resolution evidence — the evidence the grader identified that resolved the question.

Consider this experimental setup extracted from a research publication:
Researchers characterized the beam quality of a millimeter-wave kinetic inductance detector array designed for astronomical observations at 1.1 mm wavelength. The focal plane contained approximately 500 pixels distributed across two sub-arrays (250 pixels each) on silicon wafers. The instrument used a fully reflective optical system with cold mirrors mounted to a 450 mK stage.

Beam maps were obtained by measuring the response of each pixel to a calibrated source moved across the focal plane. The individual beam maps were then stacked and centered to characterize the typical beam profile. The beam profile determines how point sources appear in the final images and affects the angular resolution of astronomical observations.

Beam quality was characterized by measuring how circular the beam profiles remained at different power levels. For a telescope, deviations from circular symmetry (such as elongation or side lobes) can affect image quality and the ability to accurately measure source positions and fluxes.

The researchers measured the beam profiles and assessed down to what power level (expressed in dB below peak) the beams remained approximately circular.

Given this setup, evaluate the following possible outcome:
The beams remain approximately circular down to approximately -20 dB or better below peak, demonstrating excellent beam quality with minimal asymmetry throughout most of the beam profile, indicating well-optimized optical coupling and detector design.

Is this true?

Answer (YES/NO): NO